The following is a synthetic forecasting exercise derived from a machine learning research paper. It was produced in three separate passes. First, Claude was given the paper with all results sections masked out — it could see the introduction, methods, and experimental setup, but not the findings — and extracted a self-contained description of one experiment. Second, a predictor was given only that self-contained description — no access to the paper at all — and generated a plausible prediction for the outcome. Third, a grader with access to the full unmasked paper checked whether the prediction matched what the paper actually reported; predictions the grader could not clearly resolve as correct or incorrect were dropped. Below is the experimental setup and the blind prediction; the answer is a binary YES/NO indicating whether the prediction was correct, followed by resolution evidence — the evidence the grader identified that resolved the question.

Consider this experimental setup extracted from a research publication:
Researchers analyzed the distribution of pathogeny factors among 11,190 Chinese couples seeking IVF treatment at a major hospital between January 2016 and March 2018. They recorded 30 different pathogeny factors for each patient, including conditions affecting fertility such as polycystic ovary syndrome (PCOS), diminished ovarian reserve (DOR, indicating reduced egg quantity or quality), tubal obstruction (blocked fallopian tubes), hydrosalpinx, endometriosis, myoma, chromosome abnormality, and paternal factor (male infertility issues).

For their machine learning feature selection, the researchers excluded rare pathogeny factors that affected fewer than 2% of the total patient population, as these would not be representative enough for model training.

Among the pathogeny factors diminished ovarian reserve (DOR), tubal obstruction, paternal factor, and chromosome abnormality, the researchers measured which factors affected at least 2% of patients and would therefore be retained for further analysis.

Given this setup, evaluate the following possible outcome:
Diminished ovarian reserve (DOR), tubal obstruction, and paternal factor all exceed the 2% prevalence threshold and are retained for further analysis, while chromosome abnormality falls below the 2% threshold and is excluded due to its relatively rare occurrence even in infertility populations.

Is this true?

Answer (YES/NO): NO